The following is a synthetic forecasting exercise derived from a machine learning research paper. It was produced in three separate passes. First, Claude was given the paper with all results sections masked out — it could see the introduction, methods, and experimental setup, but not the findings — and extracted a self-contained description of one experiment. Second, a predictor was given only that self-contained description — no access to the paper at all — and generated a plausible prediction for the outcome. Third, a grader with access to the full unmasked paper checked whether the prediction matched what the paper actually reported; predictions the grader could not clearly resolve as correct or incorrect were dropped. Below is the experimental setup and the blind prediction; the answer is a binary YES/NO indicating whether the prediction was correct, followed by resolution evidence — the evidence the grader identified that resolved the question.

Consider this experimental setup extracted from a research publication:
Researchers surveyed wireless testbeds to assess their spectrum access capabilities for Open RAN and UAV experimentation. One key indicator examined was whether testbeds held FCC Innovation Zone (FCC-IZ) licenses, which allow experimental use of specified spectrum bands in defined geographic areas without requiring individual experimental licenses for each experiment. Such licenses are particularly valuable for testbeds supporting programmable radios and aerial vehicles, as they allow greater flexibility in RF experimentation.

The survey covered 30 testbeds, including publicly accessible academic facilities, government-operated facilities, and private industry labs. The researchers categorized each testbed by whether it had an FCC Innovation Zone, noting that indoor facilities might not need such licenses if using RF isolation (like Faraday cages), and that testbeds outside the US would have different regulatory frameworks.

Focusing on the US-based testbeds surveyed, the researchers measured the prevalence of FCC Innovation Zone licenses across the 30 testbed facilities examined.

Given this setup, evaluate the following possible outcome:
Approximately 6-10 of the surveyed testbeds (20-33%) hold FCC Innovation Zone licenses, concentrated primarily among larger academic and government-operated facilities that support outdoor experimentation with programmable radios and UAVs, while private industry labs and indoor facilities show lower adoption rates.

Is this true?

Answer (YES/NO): NO